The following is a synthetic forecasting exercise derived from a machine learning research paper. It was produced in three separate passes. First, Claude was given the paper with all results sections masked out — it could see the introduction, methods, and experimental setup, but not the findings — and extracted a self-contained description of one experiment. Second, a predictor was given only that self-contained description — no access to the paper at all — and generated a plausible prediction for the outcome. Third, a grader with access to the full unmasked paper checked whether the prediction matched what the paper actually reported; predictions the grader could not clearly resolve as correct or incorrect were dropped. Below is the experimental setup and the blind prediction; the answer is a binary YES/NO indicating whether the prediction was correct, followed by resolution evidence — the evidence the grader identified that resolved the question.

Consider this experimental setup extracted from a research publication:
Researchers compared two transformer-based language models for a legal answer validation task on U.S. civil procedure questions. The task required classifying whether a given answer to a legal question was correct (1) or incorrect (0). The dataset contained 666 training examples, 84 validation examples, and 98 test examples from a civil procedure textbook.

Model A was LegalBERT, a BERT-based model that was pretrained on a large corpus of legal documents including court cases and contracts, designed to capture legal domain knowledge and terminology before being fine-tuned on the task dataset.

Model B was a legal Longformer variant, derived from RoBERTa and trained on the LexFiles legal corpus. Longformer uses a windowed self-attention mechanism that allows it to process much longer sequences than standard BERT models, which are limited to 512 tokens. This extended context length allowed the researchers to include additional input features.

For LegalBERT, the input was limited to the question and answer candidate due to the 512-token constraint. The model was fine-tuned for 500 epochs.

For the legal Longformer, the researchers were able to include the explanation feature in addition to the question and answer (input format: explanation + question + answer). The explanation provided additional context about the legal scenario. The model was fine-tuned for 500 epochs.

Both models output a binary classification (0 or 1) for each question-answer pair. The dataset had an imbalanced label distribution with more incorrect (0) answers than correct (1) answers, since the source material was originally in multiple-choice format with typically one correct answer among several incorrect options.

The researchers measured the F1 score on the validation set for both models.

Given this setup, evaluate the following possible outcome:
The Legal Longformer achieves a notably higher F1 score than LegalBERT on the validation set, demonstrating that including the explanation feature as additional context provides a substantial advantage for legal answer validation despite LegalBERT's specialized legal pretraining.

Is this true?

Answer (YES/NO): NO